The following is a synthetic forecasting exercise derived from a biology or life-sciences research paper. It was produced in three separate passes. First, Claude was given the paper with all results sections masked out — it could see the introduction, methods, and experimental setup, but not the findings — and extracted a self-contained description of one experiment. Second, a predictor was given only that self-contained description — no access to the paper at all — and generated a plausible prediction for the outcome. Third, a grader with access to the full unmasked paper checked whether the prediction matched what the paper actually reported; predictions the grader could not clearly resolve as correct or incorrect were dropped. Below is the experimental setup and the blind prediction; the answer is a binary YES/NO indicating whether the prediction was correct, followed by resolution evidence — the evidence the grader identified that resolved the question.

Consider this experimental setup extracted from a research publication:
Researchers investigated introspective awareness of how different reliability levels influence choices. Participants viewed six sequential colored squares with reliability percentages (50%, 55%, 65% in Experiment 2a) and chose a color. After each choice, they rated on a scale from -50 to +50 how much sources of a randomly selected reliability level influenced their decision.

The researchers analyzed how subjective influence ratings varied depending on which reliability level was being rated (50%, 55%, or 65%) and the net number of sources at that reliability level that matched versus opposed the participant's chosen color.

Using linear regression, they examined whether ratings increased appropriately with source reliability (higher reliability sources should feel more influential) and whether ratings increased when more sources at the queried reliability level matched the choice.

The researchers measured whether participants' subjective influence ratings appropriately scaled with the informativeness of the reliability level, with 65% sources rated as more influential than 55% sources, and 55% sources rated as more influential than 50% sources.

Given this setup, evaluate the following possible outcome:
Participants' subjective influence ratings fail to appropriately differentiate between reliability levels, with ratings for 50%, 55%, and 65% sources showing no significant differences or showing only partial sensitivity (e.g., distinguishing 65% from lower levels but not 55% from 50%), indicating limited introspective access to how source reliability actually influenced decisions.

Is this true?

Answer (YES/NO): NO